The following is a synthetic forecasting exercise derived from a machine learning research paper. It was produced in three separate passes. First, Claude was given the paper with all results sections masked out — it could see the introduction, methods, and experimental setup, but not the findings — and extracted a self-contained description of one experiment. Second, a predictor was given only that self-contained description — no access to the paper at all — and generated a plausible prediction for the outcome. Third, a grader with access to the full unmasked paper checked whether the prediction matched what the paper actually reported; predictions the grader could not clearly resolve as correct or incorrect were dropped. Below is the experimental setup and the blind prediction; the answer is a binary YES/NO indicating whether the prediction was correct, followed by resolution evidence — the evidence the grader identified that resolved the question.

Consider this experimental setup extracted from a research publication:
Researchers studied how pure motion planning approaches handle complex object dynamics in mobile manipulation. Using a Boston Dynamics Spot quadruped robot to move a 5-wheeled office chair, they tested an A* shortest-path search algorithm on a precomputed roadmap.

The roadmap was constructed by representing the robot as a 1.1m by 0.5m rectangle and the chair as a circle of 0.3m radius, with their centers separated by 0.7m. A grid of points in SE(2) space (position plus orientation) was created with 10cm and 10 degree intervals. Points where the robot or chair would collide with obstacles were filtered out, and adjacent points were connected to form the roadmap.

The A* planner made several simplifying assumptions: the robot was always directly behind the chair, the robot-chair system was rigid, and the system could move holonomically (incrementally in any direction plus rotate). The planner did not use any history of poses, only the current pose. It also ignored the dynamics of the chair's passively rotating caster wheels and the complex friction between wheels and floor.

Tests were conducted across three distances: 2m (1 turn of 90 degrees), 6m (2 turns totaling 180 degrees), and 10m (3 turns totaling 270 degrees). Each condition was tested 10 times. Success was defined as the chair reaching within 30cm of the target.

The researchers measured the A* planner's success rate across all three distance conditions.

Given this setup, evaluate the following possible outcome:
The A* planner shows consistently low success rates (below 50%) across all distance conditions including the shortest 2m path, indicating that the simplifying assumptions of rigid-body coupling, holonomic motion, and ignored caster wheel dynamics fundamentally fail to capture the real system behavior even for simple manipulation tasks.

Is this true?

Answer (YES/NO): YES